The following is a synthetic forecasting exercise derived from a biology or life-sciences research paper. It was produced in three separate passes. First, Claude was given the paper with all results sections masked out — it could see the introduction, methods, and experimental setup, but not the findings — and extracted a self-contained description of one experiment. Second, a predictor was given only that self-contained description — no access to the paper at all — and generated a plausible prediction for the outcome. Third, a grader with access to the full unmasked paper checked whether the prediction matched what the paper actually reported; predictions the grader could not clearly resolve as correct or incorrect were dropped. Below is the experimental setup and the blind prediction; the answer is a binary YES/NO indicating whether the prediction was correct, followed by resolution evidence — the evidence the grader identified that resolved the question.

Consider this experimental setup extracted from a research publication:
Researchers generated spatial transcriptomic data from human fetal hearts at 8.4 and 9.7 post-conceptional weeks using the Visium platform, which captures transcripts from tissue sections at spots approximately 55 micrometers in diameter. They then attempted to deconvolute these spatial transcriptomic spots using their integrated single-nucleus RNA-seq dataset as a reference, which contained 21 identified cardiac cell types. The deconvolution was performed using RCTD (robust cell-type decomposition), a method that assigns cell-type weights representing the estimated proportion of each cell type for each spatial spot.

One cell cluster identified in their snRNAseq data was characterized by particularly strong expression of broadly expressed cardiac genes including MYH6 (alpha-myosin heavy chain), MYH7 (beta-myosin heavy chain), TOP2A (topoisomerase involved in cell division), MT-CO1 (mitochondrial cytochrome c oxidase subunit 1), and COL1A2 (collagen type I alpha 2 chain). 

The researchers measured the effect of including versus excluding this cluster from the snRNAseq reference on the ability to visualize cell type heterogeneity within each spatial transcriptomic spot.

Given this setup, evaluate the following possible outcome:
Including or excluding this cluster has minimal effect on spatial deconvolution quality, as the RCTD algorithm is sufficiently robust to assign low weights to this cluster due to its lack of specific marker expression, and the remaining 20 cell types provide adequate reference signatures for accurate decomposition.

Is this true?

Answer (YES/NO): NO